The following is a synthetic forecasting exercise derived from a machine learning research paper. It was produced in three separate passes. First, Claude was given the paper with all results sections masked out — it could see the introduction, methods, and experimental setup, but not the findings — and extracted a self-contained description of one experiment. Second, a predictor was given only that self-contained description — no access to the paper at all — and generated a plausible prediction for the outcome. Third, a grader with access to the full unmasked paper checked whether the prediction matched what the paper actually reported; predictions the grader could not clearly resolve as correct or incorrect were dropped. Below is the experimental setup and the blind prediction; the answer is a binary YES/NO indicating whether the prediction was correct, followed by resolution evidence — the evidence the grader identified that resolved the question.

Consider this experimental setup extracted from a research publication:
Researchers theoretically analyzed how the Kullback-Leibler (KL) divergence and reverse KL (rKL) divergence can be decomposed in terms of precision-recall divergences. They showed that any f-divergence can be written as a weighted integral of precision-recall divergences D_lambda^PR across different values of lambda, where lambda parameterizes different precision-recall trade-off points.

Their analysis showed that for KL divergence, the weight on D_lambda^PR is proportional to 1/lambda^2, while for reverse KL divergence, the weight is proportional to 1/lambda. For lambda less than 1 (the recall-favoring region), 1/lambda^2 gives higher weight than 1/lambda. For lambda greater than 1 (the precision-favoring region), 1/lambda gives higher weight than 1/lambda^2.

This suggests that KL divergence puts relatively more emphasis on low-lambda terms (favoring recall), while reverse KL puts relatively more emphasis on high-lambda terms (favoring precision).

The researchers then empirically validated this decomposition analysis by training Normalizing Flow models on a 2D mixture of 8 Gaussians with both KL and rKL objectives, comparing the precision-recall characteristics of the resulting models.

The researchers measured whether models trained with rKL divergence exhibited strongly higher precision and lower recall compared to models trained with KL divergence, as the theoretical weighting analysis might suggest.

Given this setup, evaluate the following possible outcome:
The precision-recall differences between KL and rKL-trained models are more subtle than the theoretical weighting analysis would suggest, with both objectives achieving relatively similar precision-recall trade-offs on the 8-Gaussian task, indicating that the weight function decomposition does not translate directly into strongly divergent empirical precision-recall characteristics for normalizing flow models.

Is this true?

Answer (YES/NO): NO